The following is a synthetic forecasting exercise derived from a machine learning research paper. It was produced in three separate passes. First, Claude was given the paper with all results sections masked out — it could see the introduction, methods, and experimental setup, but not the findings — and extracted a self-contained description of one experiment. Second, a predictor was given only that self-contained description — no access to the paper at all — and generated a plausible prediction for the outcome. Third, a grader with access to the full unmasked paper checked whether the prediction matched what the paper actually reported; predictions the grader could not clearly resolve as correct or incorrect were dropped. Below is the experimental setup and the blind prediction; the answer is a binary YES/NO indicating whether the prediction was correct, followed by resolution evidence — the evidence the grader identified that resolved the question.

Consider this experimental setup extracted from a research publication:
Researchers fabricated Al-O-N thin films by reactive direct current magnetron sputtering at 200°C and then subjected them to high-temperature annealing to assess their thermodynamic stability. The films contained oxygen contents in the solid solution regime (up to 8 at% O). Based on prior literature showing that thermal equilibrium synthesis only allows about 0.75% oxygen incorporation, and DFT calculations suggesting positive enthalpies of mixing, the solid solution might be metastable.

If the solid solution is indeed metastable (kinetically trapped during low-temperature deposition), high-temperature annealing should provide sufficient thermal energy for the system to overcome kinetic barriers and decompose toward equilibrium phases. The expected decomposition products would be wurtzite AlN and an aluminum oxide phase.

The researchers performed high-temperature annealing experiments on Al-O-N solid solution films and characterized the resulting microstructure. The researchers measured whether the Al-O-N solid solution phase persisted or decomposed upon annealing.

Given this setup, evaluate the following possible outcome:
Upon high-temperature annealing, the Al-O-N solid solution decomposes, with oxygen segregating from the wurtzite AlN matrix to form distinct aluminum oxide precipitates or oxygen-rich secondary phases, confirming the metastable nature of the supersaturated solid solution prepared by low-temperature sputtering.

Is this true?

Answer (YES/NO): YES